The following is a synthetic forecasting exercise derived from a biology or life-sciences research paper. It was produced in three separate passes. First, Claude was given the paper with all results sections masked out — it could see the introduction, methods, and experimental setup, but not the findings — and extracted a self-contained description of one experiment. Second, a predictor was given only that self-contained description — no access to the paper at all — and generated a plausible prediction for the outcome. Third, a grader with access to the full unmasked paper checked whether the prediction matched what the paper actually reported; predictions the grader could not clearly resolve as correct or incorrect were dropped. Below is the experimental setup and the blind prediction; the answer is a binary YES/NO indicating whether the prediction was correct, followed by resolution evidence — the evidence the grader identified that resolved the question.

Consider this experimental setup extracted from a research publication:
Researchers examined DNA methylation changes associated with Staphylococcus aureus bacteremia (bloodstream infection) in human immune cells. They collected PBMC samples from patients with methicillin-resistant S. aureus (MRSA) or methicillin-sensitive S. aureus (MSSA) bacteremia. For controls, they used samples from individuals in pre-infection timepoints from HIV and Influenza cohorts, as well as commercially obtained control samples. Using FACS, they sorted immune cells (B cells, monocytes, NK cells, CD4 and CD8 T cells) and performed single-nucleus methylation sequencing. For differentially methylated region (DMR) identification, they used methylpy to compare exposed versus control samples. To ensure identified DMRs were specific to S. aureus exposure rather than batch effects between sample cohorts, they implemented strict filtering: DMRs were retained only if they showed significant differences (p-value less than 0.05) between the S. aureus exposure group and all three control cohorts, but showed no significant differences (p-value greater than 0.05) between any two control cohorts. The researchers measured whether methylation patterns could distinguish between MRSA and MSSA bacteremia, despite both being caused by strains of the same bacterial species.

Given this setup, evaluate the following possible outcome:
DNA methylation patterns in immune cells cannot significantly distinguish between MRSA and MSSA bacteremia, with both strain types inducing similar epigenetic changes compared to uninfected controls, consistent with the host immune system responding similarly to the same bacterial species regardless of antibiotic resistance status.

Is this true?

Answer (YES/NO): NO